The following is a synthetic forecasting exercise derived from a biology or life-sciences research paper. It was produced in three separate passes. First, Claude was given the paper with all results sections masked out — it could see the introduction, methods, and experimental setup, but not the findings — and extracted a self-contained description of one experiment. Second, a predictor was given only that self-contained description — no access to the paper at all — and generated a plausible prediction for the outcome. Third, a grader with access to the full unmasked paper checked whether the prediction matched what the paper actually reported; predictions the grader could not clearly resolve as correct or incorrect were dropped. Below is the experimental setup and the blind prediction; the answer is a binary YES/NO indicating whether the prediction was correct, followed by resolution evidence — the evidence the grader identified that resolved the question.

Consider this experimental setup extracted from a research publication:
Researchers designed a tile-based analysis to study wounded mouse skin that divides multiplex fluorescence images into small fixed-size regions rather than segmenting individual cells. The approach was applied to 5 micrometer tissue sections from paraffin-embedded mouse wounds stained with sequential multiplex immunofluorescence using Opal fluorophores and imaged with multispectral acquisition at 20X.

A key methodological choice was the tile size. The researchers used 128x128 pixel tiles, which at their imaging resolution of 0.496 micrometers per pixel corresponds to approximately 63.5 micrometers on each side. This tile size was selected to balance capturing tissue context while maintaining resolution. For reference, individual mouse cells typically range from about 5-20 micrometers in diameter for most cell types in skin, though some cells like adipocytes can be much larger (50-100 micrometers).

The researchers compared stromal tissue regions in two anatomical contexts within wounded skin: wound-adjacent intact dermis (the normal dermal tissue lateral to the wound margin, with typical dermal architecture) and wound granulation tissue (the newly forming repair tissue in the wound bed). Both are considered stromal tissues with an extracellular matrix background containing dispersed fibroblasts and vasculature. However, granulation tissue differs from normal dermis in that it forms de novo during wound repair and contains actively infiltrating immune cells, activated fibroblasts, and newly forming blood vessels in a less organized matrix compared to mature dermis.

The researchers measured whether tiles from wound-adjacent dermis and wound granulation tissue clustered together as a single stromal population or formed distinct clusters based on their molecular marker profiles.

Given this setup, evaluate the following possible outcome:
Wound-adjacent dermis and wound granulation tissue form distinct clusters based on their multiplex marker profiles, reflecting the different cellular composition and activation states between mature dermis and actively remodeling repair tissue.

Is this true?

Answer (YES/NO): YES